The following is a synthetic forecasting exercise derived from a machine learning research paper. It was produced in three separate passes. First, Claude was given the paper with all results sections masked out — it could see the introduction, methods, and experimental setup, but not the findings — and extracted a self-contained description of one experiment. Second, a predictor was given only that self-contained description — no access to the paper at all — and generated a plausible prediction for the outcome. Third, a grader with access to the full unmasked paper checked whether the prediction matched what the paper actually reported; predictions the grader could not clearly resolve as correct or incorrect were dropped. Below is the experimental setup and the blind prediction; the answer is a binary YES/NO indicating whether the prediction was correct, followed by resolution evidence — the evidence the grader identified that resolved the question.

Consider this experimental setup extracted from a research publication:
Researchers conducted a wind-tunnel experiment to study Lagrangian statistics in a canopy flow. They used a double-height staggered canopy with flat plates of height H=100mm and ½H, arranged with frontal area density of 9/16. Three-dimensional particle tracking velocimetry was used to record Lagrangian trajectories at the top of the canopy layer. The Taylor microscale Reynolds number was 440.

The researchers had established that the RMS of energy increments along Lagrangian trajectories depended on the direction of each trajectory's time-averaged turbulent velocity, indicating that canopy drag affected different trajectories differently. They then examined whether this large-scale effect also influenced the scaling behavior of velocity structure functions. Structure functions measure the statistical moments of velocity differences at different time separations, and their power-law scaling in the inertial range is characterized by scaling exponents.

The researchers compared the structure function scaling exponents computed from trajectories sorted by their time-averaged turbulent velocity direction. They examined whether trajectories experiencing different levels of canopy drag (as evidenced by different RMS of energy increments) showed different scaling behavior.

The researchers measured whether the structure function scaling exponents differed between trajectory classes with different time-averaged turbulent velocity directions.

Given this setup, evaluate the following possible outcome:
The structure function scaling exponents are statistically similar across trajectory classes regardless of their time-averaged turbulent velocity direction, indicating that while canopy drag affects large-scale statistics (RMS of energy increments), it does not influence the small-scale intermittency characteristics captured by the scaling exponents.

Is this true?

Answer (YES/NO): YES